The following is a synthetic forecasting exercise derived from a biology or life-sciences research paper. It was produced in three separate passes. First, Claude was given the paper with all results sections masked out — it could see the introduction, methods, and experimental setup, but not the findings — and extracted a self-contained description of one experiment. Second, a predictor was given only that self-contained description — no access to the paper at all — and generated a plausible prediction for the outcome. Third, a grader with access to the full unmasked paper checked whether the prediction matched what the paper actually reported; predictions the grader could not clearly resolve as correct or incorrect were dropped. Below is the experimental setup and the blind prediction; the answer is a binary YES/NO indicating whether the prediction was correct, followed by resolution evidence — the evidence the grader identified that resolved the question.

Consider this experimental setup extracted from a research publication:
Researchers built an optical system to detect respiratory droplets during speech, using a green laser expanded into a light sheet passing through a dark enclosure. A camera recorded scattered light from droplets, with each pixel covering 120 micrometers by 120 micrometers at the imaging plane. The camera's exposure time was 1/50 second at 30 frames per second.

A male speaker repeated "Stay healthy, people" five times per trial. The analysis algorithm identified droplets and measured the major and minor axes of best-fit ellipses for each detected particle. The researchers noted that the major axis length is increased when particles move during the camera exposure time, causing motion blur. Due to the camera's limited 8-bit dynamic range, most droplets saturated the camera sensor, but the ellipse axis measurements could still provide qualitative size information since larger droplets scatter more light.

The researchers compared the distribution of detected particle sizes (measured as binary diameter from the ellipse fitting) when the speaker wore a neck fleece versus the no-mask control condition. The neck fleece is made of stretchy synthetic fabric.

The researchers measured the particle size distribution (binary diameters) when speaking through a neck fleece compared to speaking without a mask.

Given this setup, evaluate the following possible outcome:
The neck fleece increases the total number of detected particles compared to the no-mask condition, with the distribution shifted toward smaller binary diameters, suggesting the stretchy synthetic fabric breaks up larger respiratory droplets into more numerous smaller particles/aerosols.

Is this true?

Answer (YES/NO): YES